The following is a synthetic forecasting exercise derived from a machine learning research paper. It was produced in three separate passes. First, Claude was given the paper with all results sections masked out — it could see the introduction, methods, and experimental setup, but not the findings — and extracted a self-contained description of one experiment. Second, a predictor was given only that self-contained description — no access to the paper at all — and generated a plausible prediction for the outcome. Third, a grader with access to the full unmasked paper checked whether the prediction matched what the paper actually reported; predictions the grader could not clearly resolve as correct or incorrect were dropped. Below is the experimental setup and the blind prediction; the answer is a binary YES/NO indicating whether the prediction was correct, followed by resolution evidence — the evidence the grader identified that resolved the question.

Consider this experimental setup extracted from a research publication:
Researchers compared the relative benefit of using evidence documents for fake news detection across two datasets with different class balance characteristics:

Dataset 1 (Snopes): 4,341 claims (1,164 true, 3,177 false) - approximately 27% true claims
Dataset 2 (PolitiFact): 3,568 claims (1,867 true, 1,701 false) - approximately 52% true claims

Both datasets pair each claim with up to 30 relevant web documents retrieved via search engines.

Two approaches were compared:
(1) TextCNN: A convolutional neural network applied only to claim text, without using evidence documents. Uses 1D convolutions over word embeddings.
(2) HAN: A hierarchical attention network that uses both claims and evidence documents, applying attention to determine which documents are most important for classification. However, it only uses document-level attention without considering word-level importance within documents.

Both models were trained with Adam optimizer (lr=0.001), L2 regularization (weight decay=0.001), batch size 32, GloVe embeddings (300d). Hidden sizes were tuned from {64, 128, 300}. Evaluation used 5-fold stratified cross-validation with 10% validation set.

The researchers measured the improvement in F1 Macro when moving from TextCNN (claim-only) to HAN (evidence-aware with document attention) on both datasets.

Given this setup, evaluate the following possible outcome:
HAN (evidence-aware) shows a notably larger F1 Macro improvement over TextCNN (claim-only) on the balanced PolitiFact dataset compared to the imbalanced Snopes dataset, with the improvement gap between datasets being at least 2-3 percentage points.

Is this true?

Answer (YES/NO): NO